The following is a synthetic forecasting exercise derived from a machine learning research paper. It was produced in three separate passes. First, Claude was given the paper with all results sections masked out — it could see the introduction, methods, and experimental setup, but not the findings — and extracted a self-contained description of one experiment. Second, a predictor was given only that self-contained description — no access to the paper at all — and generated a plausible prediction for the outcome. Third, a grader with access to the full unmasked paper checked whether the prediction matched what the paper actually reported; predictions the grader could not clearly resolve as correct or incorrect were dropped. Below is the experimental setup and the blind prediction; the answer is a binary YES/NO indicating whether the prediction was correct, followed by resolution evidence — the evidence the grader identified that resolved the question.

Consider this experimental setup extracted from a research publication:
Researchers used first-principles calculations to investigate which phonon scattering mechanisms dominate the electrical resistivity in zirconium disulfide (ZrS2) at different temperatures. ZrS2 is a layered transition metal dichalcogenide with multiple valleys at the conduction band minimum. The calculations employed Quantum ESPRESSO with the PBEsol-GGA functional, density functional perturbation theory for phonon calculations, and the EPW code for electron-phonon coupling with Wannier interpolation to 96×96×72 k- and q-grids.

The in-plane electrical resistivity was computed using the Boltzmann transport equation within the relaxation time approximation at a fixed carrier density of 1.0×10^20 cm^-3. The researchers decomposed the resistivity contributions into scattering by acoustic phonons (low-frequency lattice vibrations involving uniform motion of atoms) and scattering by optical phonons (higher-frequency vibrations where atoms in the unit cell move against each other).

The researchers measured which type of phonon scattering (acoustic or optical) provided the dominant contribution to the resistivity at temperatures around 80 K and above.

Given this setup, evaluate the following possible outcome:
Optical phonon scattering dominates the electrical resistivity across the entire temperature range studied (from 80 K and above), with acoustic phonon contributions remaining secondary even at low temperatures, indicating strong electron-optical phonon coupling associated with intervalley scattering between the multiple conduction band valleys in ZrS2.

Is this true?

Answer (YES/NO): NO